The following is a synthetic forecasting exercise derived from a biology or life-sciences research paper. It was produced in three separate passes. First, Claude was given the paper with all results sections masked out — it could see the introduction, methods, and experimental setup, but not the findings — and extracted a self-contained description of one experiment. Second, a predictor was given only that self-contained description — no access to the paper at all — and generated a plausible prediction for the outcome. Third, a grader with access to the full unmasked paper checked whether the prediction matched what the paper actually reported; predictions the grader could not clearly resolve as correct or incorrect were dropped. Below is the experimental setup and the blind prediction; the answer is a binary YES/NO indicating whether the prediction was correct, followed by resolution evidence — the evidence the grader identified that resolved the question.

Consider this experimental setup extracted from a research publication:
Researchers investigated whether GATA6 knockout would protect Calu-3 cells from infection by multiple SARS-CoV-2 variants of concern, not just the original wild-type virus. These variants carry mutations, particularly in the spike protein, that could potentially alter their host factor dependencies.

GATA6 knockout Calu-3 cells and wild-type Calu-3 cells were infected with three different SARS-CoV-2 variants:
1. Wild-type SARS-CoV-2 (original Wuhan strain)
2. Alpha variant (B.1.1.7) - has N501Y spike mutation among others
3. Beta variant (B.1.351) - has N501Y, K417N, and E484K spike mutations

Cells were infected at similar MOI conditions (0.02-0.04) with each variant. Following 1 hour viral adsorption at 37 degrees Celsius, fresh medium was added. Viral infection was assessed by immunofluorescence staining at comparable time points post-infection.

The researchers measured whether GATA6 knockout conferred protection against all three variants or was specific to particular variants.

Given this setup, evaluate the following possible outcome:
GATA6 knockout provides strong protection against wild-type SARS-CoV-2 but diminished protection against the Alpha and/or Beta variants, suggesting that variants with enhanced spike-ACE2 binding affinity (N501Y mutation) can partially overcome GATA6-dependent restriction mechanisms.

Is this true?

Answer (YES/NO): NO